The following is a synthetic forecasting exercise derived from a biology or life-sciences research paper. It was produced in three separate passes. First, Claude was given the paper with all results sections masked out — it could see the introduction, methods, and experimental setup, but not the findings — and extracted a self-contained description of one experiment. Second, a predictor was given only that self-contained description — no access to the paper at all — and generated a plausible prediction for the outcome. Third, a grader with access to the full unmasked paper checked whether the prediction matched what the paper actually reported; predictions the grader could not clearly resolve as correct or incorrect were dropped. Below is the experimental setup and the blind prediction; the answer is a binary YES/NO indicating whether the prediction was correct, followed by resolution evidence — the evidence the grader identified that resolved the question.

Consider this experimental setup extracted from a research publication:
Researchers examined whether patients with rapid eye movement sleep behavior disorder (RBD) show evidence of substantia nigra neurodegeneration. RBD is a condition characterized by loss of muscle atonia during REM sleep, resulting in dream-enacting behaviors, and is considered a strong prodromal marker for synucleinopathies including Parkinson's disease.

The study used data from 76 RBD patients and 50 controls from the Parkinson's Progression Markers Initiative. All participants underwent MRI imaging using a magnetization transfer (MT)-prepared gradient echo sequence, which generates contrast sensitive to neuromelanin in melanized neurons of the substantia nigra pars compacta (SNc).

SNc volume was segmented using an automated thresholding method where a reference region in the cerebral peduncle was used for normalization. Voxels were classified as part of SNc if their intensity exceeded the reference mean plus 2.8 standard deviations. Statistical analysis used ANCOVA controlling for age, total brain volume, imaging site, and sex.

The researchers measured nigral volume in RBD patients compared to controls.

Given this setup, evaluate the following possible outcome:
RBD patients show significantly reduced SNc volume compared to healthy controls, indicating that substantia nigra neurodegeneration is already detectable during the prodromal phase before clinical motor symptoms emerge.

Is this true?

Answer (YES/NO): YES